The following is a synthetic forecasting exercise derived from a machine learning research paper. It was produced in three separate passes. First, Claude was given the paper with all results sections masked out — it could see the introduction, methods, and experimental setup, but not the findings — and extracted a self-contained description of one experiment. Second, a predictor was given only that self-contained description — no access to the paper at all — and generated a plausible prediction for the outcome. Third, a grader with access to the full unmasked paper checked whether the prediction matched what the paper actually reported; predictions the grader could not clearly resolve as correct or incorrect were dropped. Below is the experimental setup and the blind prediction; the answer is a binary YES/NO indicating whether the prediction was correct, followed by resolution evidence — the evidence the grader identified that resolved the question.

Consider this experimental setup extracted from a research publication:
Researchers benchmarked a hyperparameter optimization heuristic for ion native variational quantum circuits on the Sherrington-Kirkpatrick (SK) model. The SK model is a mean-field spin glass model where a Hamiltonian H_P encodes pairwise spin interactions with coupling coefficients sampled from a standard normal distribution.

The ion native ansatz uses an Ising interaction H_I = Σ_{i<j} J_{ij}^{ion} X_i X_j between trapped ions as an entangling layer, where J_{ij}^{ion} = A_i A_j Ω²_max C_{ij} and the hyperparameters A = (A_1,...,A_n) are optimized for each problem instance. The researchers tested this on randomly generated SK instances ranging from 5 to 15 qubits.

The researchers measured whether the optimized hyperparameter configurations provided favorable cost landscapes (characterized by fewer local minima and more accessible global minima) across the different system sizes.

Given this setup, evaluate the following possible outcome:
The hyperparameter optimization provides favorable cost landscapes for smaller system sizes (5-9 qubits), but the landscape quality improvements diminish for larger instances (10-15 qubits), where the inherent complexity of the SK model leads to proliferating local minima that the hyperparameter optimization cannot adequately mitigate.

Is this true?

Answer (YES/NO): NO